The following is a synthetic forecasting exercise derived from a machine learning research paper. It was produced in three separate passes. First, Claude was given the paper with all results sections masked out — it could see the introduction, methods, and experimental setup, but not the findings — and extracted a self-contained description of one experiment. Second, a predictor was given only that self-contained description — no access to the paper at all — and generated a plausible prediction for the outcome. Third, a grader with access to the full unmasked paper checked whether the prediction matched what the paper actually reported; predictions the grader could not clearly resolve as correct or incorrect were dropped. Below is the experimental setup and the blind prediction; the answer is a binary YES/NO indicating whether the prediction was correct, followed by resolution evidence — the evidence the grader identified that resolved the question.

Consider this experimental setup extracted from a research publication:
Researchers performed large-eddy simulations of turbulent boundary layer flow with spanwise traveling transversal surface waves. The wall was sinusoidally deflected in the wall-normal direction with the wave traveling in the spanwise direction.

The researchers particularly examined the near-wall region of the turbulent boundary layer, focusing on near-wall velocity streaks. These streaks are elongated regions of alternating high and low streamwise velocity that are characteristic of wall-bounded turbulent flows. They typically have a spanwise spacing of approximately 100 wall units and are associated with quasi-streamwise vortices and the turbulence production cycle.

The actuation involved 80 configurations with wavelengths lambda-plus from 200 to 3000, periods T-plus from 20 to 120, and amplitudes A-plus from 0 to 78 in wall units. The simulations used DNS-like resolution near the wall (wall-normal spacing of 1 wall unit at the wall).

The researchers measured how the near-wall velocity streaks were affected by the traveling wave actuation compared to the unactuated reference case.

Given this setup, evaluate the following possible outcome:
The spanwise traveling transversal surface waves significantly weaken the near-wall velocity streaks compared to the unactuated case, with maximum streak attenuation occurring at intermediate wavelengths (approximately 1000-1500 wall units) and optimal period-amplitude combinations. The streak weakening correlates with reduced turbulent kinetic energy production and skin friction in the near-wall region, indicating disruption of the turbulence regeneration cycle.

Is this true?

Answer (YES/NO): NO